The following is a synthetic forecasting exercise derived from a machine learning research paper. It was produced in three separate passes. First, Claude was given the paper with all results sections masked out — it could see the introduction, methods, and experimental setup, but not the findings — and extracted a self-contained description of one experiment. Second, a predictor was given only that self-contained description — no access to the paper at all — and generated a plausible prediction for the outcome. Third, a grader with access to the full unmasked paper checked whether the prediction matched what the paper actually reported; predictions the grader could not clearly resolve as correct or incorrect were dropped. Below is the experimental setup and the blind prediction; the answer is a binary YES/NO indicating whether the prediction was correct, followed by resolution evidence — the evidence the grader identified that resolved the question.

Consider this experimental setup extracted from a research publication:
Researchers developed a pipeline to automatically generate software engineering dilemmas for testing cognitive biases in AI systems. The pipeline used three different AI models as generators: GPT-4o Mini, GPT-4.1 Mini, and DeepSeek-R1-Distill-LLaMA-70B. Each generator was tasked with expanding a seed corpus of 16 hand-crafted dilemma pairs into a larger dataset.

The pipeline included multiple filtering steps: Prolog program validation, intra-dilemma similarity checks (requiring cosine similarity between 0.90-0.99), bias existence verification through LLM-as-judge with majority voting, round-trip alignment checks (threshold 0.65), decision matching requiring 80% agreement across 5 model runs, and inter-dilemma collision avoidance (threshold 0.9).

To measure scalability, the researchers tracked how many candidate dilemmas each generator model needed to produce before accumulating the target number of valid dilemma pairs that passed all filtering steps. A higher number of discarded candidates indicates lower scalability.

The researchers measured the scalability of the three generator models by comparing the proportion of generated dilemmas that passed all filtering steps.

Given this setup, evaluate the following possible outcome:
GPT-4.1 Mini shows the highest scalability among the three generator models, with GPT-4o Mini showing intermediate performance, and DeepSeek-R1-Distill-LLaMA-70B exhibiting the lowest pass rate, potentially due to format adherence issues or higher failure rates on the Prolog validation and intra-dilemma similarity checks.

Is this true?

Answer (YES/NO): YES